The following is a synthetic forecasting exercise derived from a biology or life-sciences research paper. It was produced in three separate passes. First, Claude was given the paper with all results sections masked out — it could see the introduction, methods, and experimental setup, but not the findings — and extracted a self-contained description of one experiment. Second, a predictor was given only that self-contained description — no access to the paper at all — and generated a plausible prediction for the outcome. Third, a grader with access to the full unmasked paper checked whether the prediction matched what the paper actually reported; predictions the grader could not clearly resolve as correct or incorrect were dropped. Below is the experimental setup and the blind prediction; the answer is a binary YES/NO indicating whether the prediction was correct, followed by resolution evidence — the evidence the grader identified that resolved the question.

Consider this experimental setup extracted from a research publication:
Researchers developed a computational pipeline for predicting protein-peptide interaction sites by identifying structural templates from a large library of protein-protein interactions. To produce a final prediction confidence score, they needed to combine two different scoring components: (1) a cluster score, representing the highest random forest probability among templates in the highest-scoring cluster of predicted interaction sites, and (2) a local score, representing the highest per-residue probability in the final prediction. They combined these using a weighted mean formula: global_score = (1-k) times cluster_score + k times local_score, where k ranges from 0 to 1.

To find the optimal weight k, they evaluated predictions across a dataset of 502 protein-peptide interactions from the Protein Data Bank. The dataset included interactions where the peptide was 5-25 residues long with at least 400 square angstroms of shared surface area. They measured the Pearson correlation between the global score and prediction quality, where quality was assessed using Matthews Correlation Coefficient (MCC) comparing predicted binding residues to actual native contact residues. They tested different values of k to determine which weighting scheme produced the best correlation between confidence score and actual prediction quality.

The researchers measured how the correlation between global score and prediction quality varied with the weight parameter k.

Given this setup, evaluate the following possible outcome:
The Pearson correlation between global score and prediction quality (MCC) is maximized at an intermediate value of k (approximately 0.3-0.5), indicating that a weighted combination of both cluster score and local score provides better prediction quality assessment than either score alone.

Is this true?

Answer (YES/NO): YES